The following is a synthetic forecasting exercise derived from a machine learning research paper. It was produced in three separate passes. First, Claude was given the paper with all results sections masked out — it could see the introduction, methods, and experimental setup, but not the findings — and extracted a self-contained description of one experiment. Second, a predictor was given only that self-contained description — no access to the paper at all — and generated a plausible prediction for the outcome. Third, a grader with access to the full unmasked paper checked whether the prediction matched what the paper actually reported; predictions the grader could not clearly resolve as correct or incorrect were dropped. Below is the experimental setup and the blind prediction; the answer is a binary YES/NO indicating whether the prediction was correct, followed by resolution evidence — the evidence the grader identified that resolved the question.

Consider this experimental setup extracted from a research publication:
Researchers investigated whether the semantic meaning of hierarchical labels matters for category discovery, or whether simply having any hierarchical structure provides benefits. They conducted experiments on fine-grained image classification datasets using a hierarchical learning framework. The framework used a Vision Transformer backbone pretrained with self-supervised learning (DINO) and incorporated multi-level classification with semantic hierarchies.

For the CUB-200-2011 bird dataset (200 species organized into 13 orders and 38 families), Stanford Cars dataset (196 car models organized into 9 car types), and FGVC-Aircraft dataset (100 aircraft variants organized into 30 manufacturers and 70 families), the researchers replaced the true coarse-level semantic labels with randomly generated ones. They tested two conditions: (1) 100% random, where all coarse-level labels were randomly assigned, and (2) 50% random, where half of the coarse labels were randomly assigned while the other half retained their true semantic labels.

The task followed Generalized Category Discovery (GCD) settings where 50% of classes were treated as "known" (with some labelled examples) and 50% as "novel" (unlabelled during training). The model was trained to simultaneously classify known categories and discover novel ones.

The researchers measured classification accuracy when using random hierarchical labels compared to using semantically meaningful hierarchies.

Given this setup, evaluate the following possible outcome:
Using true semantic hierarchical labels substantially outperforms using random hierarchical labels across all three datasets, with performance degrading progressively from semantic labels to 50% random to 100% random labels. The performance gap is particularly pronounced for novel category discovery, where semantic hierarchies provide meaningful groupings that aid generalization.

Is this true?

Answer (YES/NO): NO